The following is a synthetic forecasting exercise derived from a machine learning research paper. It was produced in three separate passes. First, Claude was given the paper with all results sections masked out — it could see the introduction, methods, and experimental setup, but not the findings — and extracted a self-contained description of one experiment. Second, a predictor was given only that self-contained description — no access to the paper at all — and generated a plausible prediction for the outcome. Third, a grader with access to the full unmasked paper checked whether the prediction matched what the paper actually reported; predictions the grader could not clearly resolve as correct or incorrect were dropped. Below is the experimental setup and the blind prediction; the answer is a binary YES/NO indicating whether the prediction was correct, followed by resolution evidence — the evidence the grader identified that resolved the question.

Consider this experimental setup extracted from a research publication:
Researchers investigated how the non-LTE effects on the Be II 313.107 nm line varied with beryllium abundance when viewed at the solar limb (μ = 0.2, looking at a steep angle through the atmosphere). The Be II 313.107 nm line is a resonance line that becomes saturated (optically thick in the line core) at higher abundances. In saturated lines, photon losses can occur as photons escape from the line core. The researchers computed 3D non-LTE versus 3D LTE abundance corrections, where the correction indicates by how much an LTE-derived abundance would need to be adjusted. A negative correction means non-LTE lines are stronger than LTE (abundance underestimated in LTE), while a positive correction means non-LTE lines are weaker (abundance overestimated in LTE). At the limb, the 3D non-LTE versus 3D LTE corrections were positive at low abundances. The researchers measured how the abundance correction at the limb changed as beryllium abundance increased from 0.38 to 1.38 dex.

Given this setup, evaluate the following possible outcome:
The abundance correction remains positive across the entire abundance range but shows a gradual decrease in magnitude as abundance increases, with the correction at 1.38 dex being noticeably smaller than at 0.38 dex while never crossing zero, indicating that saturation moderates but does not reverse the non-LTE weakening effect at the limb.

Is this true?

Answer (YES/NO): NO